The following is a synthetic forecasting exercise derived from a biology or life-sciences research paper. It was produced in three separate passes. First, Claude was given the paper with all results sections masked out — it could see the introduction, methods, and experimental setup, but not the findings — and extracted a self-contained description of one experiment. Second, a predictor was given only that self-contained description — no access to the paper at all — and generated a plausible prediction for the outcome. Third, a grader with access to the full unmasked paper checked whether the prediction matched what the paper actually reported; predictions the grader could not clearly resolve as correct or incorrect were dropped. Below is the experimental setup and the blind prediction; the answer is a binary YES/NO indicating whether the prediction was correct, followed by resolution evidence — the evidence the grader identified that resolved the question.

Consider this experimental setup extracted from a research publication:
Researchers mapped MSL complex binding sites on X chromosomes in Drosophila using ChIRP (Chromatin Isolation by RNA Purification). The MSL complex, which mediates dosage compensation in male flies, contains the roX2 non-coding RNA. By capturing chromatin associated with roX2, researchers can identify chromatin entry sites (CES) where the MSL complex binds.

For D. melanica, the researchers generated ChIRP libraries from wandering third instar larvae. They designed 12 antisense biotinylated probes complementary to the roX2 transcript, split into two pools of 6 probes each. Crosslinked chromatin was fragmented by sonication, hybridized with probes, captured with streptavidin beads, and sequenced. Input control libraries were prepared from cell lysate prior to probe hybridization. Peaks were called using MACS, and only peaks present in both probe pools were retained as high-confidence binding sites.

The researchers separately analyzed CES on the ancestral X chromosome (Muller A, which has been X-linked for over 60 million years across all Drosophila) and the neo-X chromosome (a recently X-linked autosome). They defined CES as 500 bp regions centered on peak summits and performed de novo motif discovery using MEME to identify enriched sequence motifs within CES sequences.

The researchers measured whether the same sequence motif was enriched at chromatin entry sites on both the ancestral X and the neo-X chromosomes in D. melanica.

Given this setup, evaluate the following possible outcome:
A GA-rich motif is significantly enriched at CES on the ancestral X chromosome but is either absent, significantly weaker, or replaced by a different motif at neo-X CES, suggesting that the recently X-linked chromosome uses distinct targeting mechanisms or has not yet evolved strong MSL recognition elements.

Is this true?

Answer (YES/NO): NO